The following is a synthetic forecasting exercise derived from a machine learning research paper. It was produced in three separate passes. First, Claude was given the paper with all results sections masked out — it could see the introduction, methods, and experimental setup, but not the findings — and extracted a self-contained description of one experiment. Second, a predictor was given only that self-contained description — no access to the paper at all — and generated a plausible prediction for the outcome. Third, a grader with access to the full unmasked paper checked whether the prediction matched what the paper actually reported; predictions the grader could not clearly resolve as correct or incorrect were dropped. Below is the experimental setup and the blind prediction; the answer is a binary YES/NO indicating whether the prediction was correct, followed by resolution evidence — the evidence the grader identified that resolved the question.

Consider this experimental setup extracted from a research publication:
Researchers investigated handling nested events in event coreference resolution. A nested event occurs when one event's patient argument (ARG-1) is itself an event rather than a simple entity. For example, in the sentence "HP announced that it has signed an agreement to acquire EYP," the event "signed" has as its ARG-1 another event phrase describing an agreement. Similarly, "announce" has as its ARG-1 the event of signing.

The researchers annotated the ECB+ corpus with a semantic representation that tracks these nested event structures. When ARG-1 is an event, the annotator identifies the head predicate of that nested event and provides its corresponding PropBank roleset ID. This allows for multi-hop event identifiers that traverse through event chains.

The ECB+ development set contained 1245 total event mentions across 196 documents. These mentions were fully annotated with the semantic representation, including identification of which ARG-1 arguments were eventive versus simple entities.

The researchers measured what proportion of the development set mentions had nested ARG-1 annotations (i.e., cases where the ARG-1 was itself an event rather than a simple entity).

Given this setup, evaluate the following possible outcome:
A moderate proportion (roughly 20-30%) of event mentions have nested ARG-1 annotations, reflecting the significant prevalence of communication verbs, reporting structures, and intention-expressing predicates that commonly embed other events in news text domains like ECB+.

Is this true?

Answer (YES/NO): YES